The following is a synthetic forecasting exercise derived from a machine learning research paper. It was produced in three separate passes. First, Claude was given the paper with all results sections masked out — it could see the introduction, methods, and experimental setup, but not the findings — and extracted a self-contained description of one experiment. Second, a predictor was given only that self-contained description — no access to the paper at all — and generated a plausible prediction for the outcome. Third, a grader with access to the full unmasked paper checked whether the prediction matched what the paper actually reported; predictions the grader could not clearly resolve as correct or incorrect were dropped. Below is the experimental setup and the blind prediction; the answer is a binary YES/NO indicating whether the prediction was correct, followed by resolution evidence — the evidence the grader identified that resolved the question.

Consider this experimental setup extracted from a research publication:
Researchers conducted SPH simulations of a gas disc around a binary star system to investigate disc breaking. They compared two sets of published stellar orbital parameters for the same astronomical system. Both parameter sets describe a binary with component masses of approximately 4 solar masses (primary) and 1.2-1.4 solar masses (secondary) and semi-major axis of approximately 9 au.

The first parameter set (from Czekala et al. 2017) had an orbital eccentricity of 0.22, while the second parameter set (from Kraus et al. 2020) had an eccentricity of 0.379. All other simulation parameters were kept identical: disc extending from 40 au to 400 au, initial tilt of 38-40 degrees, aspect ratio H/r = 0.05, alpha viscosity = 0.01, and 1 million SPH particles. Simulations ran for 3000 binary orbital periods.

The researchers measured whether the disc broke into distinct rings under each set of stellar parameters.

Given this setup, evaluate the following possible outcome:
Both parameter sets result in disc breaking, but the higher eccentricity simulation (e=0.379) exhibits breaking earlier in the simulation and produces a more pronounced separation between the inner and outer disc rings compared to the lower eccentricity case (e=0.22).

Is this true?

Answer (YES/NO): NO